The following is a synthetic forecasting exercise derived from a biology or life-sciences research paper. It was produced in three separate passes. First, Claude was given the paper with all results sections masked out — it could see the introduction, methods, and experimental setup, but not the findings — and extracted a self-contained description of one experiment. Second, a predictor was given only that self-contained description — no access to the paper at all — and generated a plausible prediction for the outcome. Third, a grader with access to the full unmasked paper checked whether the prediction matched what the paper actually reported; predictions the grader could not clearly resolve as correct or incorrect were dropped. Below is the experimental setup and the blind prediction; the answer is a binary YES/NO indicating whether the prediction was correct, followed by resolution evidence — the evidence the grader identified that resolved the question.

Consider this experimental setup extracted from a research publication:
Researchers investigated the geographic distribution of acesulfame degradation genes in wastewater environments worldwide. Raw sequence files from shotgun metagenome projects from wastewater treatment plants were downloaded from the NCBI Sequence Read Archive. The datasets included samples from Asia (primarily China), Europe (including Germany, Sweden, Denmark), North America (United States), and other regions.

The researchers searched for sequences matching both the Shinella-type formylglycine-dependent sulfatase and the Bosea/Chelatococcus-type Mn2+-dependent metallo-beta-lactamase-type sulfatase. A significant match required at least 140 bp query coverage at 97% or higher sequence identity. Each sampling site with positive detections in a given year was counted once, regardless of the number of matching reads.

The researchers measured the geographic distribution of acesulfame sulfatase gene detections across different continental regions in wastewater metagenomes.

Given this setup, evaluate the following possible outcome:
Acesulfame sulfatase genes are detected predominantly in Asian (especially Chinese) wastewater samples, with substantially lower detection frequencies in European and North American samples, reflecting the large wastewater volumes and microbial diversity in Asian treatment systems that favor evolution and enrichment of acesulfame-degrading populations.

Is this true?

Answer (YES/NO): NO